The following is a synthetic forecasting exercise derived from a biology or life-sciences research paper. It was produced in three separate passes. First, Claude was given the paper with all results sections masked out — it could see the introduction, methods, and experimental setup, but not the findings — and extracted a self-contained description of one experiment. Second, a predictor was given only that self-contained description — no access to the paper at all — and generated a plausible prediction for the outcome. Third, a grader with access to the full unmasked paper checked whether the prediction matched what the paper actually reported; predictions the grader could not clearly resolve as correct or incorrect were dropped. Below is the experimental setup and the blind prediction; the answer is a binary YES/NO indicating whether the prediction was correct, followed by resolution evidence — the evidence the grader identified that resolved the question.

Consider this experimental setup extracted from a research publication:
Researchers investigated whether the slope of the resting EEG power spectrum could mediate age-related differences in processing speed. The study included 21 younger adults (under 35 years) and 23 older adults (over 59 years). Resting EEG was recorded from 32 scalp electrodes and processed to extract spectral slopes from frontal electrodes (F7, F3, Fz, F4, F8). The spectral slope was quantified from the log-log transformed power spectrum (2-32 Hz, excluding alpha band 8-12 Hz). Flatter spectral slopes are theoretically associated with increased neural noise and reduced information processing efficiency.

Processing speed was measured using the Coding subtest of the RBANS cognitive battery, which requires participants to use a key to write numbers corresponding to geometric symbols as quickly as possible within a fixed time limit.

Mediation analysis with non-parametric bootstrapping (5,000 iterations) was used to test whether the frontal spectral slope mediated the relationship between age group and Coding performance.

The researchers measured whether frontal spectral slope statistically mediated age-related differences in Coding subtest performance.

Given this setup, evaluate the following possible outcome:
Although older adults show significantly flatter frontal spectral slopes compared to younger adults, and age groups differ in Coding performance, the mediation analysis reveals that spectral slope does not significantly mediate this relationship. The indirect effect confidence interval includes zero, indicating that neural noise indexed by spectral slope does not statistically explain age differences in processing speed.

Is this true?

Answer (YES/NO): NO